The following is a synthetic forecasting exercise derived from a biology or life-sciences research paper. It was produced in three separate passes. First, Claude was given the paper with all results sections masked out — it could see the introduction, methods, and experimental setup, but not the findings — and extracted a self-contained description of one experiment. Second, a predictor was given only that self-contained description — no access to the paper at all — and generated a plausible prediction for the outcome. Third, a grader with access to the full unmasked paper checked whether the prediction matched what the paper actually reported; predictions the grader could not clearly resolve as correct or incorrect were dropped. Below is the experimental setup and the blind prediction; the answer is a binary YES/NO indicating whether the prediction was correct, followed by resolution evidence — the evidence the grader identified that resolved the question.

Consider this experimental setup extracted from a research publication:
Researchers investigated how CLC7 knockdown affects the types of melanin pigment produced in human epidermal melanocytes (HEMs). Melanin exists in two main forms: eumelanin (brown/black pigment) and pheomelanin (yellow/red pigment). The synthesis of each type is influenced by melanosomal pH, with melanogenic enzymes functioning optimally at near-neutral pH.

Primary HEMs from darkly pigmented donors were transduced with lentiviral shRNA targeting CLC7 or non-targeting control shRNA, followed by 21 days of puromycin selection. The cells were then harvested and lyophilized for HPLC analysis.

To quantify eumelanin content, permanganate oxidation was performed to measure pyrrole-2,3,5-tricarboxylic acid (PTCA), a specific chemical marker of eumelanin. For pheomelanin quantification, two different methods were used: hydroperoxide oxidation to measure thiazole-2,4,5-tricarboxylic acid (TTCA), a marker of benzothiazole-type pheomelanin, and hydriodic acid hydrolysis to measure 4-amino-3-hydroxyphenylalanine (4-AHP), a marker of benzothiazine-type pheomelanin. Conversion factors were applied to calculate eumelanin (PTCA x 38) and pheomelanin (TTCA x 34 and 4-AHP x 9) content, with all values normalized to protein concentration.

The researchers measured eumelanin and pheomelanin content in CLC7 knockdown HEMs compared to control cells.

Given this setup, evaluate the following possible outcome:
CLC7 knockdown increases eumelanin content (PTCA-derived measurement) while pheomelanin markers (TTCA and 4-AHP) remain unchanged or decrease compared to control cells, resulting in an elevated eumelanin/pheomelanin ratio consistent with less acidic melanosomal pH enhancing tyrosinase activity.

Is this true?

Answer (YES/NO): NO